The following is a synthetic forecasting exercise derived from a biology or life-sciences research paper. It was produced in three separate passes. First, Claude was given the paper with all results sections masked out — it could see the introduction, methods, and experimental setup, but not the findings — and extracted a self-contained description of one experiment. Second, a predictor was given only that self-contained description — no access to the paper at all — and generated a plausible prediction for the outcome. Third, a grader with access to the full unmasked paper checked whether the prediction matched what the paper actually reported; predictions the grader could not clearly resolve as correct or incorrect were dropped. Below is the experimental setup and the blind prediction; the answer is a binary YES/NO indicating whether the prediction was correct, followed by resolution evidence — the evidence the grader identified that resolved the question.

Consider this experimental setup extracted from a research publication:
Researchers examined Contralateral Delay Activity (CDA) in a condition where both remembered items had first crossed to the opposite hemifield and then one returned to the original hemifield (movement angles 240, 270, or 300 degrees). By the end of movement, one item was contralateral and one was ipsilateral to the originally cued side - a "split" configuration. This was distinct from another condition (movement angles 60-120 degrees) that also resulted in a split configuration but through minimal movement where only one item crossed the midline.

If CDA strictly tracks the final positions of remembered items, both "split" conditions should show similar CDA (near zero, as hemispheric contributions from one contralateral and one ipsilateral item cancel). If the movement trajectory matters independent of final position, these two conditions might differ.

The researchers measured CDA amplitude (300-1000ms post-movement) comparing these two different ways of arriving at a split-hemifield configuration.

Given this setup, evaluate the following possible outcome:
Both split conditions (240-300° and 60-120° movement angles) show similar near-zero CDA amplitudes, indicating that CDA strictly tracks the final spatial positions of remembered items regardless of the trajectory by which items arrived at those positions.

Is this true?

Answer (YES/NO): YES